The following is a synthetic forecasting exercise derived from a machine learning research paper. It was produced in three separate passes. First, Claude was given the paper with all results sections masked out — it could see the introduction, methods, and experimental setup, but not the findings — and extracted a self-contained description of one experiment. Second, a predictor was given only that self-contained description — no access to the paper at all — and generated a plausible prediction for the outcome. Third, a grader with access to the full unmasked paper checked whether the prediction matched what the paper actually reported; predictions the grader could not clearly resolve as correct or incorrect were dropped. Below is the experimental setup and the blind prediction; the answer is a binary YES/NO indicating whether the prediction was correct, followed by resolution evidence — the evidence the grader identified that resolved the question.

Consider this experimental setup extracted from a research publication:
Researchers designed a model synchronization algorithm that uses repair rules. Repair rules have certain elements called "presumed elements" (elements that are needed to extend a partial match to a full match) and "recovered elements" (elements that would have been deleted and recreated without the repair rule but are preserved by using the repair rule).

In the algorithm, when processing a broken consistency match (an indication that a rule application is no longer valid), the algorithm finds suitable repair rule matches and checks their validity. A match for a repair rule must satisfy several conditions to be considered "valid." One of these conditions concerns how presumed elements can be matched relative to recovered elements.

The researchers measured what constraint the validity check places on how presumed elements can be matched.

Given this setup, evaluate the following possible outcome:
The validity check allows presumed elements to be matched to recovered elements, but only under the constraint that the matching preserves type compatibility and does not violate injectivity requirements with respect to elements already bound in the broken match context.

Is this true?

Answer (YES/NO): NO